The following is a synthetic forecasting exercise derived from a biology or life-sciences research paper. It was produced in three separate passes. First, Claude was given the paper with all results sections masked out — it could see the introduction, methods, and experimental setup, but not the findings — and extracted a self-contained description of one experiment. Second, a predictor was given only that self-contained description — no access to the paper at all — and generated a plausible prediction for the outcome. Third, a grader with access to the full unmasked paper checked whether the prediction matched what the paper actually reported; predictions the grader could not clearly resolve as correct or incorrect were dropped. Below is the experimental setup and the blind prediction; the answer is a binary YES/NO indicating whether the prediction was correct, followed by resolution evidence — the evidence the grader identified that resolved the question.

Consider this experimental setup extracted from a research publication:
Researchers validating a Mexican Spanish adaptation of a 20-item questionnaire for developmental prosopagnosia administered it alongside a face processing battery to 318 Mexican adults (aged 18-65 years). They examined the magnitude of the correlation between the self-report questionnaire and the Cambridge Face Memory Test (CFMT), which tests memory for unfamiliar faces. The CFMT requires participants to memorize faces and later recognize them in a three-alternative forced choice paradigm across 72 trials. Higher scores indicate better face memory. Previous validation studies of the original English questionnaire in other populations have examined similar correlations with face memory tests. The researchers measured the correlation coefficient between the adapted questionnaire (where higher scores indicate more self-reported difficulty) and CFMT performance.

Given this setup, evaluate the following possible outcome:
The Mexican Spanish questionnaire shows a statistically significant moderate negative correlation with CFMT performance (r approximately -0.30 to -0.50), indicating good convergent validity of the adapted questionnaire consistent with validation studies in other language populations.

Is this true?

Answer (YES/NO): NO